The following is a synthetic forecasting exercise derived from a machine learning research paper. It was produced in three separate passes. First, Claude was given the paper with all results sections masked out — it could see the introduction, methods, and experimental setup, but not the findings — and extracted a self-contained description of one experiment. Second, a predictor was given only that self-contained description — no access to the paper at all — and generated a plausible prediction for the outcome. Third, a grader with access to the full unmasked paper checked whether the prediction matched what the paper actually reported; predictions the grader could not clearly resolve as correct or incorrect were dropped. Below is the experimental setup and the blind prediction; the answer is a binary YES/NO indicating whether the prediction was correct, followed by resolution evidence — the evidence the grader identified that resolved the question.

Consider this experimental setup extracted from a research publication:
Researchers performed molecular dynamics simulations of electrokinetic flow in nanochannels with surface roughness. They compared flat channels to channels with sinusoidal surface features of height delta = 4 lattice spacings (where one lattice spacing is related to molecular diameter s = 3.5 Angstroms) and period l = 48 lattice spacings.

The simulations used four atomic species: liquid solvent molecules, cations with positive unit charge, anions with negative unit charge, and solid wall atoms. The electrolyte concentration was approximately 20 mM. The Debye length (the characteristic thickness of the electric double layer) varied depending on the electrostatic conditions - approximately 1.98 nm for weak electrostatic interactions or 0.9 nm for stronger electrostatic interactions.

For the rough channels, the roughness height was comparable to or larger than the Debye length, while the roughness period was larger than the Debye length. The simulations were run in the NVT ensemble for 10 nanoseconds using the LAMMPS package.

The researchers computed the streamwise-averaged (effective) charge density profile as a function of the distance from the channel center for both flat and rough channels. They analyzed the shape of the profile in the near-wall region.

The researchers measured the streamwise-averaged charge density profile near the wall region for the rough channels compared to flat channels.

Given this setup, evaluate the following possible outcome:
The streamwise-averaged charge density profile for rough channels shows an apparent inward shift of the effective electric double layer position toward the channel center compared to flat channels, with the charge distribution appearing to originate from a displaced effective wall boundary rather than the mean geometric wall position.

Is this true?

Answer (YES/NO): YES